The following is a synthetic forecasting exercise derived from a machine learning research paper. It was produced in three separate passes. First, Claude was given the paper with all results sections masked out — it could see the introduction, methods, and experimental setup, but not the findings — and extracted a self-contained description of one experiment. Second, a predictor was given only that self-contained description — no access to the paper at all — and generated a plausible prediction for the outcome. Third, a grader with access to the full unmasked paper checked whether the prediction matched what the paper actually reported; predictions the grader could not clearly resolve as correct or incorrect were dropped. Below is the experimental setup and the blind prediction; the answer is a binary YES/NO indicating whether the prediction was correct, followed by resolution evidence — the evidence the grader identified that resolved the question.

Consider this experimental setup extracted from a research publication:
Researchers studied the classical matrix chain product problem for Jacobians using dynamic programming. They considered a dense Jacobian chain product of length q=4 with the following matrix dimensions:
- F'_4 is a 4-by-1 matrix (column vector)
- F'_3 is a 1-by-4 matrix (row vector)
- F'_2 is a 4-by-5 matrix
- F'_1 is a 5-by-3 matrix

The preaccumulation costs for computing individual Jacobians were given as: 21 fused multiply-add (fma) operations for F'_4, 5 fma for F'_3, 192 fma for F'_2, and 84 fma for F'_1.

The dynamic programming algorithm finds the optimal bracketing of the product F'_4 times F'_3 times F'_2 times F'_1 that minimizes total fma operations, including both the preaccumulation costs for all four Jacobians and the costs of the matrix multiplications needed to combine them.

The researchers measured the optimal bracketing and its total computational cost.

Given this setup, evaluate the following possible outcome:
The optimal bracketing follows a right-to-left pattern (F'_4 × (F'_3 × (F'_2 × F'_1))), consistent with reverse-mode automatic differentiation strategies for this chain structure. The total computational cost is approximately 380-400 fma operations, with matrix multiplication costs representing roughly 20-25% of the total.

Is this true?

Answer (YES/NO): NO